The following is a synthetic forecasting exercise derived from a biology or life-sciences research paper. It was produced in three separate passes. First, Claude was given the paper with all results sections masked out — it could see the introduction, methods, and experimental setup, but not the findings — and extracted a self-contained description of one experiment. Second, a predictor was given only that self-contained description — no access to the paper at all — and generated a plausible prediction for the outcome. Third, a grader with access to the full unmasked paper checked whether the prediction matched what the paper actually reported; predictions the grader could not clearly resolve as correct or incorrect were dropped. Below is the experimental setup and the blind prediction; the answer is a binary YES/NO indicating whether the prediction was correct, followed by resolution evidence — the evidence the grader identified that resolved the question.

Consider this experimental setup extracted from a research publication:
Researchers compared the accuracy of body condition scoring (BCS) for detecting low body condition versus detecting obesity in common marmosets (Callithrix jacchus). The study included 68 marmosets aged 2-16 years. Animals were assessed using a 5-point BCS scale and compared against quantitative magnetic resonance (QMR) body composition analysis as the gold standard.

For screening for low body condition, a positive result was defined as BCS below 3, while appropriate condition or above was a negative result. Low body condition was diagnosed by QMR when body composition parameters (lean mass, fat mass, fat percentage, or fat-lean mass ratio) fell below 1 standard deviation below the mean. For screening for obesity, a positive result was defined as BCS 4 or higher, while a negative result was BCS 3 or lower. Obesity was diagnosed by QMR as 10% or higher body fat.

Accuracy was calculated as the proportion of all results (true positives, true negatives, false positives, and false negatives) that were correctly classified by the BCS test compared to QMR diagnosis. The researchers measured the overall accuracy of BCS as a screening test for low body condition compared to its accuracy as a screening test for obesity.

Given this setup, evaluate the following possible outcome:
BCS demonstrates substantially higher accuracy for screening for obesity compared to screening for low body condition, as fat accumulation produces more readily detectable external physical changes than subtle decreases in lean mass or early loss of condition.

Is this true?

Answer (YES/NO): NO